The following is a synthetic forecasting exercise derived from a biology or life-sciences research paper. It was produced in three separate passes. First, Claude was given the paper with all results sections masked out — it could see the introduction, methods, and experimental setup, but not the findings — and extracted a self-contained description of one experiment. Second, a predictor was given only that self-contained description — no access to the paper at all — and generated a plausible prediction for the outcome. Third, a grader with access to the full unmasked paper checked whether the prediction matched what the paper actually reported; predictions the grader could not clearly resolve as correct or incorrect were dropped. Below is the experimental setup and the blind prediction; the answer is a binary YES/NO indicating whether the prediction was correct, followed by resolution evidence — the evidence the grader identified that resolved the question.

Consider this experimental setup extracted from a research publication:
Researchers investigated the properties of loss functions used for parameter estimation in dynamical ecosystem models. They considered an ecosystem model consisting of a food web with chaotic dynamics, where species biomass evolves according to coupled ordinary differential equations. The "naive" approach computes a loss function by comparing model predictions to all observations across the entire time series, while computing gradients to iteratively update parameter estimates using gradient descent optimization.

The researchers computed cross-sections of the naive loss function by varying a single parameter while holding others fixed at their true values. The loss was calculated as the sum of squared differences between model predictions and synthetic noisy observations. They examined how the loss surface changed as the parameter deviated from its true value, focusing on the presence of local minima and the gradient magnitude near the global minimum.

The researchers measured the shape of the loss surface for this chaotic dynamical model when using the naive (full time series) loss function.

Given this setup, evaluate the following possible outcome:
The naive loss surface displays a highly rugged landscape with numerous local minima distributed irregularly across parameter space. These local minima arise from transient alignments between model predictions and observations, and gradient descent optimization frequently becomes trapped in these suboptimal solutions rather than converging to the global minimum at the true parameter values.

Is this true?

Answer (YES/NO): NO